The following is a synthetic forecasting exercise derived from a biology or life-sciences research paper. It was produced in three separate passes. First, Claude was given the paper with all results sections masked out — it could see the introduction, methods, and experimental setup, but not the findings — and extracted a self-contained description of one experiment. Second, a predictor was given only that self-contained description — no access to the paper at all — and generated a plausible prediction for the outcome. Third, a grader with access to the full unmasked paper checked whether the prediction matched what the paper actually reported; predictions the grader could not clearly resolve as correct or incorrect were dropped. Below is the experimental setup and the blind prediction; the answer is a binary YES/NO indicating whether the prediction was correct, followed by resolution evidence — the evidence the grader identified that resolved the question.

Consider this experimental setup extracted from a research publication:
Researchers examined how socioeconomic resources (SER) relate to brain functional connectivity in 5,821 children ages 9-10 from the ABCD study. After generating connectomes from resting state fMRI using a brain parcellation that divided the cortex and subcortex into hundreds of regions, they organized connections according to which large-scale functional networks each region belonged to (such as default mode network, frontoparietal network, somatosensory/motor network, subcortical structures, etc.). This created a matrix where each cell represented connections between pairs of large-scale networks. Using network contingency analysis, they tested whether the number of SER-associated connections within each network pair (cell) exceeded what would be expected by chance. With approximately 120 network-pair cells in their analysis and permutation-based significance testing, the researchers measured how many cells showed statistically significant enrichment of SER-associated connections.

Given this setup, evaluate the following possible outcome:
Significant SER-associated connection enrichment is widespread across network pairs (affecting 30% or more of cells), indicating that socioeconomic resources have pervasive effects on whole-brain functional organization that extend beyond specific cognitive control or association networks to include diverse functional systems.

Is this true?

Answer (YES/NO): YES